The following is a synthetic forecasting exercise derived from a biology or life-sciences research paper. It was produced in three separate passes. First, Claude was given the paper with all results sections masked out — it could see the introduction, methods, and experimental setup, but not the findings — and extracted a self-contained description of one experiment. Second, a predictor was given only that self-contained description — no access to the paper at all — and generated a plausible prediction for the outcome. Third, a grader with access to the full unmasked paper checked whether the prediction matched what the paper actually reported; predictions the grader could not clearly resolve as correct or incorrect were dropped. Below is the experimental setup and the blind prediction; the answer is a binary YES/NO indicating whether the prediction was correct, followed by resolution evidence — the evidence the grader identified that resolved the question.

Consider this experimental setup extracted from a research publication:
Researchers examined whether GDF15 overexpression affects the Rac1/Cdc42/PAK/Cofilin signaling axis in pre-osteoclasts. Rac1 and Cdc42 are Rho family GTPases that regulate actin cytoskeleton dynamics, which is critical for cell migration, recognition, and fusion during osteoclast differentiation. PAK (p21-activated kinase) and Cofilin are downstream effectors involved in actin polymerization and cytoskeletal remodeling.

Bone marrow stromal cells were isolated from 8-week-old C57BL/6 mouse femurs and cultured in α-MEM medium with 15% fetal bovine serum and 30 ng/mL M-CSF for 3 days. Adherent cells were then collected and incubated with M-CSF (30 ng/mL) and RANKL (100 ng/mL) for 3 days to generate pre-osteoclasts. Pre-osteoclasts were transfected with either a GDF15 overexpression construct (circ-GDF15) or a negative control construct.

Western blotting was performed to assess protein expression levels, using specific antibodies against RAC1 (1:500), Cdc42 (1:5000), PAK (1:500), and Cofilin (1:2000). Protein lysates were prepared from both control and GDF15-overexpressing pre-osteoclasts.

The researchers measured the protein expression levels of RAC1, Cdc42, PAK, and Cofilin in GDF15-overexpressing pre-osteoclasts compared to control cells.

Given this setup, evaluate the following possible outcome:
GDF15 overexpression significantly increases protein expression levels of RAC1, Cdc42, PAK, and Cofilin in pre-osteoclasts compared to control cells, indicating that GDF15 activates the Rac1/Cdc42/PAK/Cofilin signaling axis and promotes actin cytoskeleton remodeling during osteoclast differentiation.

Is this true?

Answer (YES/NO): YES